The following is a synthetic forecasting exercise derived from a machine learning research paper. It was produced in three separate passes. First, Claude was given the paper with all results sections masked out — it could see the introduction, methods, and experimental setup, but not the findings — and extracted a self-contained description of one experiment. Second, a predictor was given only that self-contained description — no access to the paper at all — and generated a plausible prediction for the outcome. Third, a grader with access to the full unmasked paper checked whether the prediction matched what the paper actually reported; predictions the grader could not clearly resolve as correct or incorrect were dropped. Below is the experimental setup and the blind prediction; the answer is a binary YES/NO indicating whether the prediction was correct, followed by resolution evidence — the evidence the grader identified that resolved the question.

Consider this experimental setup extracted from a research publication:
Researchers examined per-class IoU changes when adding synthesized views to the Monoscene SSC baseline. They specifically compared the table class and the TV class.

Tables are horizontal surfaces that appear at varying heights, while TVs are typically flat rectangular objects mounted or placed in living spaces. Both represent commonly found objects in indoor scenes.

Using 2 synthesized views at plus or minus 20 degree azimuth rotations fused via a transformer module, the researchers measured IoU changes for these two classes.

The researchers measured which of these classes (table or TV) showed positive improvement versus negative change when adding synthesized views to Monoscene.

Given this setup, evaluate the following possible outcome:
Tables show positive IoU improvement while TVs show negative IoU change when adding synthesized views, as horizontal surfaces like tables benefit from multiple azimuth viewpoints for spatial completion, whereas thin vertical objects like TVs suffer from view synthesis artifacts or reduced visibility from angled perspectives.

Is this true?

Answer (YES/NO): NO